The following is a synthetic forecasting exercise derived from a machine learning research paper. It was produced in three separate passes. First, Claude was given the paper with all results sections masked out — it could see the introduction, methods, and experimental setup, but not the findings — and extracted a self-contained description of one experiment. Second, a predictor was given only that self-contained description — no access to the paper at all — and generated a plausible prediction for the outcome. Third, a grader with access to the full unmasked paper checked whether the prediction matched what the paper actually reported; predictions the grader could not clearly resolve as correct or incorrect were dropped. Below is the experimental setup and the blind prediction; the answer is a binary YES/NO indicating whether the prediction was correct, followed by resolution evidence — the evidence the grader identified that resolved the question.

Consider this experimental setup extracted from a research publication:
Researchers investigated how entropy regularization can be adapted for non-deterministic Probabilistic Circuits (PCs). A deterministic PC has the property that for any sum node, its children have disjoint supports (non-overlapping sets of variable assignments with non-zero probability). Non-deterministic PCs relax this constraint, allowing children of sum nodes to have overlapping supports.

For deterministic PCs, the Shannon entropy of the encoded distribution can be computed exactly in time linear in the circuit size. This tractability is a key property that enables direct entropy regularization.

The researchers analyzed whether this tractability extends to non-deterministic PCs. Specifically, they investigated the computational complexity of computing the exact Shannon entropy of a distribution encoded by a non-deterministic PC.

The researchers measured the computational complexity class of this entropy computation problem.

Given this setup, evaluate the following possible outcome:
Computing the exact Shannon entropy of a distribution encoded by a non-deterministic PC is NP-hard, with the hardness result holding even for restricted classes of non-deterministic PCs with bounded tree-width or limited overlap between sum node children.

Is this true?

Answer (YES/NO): NO